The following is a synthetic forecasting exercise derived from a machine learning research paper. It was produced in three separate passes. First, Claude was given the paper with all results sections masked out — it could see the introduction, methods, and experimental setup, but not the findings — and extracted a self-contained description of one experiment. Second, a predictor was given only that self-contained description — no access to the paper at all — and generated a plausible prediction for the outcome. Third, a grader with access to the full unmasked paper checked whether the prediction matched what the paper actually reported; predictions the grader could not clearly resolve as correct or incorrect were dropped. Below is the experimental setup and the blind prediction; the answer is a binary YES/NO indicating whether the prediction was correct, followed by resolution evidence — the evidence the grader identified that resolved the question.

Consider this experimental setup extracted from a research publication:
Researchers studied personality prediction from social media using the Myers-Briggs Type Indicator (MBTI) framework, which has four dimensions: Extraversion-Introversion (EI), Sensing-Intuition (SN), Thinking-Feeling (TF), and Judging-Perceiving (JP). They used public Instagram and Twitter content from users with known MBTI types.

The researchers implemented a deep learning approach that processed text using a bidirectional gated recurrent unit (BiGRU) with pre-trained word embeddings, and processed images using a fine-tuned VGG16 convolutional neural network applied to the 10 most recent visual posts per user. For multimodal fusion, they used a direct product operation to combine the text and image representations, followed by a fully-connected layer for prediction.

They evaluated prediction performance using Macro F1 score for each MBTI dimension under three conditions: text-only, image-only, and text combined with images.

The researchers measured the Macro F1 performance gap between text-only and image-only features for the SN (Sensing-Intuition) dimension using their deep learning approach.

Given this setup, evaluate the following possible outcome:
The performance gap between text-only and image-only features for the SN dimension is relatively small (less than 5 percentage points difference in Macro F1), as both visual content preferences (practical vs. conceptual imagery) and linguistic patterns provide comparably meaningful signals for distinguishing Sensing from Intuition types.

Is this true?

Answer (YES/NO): NO